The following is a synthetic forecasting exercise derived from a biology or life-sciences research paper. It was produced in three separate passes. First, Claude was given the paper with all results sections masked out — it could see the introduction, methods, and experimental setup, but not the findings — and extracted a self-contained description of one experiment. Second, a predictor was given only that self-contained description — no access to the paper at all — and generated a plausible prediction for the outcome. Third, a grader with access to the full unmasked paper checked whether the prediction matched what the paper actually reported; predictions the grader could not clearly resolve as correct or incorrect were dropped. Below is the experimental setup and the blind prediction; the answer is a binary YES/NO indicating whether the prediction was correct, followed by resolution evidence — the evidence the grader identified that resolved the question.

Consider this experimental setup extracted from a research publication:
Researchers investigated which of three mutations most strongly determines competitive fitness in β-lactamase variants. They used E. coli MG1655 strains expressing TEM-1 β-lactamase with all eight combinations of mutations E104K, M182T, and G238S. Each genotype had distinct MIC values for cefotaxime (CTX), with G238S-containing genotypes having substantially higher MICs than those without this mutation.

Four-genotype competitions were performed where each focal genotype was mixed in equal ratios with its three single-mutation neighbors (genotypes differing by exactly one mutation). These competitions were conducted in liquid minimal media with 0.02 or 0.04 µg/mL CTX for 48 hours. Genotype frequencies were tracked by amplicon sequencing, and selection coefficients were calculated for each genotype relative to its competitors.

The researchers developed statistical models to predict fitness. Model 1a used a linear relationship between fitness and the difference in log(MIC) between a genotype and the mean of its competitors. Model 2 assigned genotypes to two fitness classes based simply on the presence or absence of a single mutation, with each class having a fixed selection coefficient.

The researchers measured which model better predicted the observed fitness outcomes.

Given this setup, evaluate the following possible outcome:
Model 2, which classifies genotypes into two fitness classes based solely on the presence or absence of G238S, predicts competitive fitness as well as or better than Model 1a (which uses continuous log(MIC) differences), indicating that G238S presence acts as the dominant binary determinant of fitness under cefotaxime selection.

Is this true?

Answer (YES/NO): YES